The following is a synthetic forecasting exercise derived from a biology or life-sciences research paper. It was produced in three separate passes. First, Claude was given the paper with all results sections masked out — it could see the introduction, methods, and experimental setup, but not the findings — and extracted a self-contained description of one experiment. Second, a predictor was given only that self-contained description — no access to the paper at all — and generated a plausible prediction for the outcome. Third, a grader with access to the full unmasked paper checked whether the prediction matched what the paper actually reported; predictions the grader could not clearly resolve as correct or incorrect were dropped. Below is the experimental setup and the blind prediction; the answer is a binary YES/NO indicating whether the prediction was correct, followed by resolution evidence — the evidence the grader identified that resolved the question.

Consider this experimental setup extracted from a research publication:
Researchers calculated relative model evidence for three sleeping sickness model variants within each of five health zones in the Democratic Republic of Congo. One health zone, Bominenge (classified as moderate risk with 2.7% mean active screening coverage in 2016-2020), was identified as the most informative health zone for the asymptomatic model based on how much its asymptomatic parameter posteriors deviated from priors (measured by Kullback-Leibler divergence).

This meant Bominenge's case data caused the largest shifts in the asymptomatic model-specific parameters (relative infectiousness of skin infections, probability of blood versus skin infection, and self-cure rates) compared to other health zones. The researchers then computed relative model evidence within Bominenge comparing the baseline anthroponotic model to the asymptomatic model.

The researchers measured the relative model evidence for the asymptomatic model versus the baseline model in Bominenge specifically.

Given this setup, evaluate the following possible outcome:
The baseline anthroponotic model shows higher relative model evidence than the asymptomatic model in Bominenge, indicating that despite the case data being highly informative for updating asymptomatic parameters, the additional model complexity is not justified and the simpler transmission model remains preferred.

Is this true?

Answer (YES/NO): YES